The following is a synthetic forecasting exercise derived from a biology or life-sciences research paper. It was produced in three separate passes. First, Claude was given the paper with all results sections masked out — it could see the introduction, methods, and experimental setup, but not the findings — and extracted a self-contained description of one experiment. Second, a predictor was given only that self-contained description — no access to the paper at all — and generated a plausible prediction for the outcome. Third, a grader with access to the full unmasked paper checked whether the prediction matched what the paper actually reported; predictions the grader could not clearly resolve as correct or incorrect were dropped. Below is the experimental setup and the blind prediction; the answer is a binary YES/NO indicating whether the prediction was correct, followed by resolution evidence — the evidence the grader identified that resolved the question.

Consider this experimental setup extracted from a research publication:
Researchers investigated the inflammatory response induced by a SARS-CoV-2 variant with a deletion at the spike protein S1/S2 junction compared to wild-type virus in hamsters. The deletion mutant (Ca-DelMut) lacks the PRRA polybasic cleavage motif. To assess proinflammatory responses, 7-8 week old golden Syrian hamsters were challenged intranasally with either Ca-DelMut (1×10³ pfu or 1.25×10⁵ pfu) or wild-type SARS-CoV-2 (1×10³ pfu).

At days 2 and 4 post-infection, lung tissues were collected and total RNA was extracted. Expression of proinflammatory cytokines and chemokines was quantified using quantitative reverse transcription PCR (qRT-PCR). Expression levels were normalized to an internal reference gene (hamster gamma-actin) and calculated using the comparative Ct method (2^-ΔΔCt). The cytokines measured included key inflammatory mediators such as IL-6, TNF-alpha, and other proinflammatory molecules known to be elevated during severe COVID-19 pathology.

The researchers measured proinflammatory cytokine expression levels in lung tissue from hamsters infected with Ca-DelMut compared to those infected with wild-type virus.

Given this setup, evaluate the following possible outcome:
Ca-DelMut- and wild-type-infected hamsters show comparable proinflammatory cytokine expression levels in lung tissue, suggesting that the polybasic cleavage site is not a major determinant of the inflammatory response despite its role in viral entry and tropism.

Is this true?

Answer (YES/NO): NO